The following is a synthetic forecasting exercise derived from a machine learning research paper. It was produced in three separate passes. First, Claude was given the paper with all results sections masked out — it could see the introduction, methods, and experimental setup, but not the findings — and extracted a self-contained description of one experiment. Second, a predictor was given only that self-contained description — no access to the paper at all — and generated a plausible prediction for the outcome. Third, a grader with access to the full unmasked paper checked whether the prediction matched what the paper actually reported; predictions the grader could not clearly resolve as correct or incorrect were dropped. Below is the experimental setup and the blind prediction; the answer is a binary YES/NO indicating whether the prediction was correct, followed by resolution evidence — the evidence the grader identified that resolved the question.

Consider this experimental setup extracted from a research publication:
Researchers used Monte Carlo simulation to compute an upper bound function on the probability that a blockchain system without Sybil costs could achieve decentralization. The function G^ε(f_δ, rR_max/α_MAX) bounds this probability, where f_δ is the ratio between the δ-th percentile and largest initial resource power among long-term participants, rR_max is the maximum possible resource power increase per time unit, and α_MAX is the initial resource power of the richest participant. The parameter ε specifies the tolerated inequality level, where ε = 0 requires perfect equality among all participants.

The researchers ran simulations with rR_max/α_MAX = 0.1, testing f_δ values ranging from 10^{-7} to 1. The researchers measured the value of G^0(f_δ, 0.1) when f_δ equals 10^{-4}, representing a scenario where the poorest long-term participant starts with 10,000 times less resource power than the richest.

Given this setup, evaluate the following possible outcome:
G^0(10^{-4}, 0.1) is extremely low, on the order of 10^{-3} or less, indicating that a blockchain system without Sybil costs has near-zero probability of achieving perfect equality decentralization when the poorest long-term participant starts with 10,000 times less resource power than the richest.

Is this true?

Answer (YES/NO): YES